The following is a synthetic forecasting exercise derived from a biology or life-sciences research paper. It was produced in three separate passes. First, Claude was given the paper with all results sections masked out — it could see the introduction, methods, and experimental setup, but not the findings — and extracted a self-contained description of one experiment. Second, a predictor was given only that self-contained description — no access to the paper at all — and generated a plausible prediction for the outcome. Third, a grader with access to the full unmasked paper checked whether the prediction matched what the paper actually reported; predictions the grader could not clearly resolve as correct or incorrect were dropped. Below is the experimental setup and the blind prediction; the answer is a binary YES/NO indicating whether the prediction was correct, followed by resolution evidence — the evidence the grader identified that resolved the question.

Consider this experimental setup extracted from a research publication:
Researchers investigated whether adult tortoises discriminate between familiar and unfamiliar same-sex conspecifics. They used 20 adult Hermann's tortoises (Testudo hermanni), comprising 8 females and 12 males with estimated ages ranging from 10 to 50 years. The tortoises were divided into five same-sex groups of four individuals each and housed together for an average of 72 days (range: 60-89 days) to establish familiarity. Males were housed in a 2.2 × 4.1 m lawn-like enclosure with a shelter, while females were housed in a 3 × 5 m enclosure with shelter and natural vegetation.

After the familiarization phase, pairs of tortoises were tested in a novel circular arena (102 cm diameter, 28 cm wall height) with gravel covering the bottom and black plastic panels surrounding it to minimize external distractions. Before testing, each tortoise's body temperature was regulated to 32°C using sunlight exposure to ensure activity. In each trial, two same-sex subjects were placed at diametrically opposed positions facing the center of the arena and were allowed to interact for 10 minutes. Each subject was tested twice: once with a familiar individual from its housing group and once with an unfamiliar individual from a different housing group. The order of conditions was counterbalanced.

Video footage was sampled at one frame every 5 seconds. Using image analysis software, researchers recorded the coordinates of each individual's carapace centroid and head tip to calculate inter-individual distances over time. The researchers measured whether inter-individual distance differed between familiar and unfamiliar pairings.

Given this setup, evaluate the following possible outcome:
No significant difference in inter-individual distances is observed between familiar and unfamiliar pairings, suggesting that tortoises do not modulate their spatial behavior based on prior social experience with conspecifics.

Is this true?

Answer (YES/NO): YES